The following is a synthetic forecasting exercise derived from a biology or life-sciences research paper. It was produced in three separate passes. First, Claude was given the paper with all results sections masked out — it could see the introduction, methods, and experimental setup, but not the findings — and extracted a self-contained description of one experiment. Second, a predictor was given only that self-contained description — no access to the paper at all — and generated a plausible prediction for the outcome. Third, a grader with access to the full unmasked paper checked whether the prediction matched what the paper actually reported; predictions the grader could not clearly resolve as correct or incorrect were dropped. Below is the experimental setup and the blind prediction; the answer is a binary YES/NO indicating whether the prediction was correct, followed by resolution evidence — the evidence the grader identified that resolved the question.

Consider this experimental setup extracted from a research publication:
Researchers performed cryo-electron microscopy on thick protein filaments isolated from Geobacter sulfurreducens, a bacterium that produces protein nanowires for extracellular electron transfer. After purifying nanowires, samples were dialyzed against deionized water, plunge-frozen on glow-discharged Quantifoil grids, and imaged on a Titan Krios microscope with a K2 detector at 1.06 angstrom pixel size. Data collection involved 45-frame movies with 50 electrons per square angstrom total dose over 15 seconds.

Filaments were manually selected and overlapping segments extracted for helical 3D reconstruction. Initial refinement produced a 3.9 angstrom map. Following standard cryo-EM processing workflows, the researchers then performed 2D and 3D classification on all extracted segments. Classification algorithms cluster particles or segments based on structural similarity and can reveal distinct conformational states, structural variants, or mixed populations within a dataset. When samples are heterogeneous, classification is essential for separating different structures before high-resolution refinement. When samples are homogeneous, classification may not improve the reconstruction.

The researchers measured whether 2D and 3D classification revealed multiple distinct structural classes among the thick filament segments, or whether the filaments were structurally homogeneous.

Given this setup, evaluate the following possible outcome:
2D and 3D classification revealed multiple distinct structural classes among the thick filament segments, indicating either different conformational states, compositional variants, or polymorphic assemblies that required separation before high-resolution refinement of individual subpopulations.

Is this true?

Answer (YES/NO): NO